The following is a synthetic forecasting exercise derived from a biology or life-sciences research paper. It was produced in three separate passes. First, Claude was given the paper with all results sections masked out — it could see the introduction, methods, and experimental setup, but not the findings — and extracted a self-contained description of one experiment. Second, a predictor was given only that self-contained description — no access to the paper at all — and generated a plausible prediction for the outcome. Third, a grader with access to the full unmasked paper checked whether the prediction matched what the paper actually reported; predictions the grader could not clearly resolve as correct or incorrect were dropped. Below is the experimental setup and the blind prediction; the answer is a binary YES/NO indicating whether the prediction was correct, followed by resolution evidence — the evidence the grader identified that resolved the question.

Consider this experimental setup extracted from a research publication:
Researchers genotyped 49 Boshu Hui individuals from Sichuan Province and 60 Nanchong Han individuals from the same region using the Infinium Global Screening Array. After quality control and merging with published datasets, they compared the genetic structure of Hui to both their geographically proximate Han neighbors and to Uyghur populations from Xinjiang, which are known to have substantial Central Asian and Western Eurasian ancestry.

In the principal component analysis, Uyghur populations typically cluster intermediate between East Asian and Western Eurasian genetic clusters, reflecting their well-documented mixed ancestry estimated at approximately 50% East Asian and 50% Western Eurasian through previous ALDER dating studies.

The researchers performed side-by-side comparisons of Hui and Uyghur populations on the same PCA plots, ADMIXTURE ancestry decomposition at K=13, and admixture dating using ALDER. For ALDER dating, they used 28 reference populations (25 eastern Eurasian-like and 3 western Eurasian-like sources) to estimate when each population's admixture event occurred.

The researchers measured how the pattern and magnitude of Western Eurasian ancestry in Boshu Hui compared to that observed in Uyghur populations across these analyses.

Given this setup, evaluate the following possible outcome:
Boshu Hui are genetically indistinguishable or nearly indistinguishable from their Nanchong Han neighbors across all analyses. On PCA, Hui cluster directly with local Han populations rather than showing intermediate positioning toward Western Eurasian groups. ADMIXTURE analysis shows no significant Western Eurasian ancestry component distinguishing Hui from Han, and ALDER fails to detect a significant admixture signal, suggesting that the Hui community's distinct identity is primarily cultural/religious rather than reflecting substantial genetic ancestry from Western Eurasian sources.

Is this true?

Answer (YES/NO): NO